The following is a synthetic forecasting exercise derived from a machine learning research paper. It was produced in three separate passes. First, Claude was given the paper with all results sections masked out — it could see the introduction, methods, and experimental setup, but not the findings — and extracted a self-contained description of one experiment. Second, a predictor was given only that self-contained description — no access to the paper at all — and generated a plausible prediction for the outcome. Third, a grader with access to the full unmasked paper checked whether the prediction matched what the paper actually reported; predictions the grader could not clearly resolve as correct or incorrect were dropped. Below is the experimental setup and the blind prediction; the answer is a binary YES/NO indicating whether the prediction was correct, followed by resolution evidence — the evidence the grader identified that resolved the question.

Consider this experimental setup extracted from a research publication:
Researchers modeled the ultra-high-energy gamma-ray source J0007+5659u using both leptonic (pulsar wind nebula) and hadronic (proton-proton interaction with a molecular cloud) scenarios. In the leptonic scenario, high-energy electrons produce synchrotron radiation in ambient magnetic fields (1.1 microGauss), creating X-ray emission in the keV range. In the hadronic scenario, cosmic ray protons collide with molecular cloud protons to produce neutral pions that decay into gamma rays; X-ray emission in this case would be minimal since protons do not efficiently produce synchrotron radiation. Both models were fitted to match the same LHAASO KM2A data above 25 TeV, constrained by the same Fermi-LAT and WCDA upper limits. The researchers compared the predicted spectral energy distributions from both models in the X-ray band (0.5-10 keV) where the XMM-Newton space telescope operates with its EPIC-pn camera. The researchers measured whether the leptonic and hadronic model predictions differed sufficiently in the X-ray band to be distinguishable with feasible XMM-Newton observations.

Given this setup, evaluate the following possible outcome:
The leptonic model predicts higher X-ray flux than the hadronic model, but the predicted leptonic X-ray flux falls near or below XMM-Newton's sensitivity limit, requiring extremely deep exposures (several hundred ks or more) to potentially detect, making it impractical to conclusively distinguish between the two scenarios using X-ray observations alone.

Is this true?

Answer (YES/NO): NO